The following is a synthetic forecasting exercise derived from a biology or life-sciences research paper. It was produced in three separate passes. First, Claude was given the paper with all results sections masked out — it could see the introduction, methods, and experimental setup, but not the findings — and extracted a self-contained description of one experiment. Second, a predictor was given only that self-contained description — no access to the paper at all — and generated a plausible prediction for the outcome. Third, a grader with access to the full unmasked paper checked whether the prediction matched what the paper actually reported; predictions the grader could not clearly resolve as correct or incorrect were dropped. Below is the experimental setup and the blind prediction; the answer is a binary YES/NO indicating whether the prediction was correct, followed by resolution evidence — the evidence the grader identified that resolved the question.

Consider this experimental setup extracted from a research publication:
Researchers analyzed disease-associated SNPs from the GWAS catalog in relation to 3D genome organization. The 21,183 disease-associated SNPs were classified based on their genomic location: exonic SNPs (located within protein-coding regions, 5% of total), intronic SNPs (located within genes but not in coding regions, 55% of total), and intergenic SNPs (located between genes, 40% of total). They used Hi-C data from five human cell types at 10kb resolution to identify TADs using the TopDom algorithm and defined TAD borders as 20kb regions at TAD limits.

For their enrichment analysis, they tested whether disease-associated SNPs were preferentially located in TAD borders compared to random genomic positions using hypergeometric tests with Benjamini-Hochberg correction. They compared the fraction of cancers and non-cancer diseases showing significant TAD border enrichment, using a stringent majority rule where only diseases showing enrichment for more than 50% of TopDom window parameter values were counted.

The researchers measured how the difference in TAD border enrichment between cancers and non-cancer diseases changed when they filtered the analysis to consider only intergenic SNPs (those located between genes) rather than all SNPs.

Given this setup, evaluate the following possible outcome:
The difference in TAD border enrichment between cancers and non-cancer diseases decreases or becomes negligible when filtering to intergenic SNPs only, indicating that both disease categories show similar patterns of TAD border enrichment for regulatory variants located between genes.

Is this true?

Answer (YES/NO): NO